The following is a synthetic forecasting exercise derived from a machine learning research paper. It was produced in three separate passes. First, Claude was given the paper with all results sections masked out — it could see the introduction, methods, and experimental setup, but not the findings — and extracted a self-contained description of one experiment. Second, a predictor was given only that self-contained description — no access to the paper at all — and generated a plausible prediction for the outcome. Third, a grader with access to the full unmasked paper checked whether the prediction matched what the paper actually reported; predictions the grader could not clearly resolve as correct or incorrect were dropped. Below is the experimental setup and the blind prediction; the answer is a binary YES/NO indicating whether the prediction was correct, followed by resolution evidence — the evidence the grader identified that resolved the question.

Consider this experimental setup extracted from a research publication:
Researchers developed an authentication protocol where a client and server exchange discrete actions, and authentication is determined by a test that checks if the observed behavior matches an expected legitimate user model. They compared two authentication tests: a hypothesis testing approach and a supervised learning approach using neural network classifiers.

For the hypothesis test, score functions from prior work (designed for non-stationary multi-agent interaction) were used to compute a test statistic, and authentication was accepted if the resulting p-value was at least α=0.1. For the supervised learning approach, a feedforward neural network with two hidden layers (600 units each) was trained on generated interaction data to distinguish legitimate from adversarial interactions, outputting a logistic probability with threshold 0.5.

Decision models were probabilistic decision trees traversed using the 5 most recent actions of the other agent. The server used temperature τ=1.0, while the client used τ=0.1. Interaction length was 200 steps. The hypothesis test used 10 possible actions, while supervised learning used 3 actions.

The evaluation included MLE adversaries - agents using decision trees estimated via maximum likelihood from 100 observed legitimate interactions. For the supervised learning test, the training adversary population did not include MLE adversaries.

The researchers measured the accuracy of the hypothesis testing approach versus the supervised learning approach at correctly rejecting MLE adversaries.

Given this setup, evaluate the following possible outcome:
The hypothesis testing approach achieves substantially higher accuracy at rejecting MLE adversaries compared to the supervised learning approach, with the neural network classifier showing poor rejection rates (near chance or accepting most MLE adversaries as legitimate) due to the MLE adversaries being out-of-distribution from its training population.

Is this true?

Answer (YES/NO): NO